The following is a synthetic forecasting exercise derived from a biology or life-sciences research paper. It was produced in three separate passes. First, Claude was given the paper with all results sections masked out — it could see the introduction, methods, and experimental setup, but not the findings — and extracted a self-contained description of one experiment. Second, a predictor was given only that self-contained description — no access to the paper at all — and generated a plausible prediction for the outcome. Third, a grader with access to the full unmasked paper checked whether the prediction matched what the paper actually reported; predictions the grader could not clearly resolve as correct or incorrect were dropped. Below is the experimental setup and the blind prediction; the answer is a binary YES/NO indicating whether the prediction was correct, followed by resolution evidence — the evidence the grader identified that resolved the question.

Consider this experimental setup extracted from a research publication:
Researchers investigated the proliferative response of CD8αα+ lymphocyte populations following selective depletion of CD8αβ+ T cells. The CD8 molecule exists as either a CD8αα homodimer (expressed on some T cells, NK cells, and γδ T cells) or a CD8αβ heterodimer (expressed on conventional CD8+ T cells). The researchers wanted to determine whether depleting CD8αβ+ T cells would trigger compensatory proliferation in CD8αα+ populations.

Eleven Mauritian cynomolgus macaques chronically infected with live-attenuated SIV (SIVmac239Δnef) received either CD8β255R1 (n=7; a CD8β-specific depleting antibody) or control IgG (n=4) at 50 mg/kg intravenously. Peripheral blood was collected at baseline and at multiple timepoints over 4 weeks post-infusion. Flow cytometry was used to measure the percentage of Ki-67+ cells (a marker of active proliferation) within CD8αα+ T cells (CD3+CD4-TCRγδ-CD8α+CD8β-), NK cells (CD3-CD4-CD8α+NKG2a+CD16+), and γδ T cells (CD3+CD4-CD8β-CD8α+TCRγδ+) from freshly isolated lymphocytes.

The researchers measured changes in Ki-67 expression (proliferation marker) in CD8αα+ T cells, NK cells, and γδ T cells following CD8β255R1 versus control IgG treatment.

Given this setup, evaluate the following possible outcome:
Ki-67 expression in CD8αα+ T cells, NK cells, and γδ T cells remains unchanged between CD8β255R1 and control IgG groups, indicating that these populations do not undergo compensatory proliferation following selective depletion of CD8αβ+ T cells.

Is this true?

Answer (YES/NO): NO